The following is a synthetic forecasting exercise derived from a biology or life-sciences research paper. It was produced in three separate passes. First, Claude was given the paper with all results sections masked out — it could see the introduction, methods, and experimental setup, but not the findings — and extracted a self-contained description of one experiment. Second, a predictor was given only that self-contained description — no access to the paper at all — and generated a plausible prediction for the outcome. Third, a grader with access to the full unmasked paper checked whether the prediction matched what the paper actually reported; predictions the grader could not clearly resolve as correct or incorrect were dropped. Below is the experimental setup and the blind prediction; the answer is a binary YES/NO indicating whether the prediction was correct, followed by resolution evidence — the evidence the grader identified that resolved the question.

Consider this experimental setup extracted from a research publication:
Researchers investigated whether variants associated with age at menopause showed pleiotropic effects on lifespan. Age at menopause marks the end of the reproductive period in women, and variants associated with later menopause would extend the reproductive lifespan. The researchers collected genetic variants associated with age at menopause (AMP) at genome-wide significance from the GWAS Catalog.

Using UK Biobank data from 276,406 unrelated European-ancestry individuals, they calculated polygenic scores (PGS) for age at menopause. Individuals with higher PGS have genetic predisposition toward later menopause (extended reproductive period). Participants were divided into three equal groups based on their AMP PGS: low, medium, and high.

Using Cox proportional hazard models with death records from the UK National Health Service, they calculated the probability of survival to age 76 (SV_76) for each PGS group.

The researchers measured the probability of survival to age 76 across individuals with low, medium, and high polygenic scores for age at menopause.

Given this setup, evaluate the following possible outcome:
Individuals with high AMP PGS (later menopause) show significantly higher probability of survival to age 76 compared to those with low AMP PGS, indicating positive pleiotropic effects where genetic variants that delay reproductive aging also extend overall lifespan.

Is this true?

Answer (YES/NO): NO